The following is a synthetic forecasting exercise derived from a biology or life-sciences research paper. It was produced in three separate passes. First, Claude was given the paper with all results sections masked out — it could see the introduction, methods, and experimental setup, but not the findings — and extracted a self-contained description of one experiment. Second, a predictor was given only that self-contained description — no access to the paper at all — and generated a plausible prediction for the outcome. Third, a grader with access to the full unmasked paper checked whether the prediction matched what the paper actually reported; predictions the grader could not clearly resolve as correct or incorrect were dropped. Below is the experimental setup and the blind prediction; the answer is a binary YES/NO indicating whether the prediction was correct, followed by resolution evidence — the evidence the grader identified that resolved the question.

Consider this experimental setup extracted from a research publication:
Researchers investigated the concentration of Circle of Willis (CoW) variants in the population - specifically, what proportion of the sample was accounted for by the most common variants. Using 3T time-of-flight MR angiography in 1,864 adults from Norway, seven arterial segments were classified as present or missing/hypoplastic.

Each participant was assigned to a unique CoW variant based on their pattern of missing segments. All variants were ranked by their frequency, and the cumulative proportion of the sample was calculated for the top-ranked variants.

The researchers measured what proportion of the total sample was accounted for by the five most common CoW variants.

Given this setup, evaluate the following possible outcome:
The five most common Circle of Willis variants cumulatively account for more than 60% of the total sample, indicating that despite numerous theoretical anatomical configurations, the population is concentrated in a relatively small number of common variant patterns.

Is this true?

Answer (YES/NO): YES